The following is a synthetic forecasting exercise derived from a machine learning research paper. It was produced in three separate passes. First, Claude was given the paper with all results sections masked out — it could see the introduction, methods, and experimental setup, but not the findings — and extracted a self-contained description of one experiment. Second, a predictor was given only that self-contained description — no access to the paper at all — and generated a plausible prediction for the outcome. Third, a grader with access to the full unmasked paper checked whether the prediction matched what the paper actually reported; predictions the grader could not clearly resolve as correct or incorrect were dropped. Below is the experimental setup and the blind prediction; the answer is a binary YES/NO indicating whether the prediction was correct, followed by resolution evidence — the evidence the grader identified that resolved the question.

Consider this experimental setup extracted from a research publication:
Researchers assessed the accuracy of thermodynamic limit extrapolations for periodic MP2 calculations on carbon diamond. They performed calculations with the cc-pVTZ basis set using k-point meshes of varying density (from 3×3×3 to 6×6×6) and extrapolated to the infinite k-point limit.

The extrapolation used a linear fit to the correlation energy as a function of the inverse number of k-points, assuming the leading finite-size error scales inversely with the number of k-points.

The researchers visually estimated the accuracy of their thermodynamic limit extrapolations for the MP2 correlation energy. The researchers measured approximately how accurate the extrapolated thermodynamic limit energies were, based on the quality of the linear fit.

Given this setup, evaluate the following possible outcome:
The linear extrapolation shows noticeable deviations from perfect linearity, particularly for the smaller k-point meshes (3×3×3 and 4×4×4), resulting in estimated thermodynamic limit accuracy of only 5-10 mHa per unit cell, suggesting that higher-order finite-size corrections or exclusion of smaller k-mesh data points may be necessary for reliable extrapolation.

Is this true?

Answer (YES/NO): NO